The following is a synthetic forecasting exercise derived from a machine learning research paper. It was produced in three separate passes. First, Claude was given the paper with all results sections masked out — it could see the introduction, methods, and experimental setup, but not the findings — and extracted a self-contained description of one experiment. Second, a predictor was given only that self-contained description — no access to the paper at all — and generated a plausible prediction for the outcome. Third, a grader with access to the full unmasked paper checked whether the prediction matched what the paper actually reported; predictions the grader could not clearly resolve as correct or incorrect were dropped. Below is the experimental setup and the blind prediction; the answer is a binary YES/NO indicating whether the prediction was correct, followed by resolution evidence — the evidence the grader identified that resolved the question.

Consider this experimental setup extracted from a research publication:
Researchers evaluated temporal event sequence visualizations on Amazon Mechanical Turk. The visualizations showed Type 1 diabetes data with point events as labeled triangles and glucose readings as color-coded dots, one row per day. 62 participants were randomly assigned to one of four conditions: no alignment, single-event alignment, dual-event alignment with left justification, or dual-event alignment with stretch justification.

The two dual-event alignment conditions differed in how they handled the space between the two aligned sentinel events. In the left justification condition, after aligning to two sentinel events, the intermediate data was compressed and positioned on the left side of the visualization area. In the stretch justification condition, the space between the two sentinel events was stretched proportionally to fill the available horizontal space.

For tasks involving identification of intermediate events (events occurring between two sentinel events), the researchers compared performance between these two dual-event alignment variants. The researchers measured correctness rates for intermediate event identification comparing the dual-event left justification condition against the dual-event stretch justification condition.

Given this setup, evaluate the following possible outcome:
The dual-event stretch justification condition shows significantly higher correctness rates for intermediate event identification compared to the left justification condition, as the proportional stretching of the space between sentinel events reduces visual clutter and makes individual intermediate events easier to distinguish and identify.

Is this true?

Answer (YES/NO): NO